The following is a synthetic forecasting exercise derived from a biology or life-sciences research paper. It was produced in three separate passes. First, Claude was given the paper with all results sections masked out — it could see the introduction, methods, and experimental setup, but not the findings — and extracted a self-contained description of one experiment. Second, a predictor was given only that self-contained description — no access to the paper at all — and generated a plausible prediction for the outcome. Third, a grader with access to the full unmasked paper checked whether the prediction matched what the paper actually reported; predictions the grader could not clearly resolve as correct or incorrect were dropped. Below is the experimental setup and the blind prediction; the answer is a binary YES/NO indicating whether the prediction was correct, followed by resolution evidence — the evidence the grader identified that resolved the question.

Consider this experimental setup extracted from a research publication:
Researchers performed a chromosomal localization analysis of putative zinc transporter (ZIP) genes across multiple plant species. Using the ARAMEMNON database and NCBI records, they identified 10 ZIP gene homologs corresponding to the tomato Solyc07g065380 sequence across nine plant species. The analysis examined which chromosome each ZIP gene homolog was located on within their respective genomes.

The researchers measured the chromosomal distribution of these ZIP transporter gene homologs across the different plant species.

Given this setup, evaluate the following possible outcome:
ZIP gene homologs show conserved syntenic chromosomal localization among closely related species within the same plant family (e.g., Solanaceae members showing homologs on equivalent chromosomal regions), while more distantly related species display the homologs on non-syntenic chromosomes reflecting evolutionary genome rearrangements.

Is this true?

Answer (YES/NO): NO